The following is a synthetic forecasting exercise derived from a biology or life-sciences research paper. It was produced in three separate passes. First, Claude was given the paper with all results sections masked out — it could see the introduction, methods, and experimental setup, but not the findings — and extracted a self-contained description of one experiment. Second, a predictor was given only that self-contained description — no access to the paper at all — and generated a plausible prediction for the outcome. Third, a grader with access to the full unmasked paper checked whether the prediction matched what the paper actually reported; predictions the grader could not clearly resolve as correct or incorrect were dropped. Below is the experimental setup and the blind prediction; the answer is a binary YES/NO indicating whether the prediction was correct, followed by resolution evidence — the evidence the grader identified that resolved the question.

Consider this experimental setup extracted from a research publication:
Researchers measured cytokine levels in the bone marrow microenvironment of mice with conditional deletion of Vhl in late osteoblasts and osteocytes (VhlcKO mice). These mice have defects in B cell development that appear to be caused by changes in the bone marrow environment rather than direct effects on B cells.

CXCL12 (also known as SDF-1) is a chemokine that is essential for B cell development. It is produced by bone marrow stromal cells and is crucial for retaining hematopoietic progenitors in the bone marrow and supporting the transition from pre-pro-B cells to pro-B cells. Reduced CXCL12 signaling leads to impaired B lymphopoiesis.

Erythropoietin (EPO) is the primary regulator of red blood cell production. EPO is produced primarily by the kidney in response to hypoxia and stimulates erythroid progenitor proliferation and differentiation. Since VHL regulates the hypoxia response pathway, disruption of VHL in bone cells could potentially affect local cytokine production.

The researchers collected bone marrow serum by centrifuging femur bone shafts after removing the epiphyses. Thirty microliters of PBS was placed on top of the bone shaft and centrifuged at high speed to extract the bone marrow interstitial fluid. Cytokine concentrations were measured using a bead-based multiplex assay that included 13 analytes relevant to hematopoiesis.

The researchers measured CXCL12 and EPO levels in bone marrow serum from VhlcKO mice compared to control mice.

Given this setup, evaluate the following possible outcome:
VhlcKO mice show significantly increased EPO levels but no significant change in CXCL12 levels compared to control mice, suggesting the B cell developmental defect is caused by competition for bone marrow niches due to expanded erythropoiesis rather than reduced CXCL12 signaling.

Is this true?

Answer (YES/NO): NO